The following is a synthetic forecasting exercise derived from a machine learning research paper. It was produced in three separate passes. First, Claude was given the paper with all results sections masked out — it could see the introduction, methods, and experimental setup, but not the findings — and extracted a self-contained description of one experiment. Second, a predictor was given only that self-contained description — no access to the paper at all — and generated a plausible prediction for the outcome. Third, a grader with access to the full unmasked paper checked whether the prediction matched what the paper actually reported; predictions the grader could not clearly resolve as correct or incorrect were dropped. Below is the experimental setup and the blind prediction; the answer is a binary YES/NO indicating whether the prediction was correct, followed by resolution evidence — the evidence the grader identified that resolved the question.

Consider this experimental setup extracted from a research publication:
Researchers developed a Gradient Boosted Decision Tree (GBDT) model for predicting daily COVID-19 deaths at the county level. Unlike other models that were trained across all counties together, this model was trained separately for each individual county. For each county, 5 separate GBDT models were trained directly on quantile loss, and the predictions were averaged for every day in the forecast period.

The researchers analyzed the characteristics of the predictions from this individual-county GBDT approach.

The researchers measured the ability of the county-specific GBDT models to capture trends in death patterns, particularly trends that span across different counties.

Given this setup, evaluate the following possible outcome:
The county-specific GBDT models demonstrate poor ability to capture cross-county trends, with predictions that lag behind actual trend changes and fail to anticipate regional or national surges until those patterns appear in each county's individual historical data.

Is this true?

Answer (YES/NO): NO